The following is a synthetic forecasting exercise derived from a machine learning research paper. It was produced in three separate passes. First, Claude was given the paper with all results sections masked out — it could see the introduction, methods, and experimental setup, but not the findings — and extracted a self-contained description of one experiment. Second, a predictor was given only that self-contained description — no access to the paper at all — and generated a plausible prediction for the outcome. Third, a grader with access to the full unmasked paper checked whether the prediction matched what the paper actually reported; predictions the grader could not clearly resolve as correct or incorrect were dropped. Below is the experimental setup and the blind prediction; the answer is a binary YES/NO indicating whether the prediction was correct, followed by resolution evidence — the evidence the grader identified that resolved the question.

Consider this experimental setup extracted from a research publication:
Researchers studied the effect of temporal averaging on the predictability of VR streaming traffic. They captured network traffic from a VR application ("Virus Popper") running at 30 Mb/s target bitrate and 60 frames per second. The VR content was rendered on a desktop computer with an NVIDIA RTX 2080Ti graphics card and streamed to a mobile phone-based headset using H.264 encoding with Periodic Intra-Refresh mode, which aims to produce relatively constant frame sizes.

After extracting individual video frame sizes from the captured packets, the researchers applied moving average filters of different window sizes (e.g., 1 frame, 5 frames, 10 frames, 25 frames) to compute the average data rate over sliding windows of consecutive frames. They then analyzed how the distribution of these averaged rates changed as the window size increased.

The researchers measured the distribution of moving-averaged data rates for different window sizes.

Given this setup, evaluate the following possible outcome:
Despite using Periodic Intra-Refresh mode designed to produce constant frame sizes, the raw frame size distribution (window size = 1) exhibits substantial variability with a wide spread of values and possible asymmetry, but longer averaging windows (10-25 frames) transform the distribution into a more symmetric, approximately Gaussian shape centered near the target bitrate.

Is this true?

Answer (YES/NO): NO